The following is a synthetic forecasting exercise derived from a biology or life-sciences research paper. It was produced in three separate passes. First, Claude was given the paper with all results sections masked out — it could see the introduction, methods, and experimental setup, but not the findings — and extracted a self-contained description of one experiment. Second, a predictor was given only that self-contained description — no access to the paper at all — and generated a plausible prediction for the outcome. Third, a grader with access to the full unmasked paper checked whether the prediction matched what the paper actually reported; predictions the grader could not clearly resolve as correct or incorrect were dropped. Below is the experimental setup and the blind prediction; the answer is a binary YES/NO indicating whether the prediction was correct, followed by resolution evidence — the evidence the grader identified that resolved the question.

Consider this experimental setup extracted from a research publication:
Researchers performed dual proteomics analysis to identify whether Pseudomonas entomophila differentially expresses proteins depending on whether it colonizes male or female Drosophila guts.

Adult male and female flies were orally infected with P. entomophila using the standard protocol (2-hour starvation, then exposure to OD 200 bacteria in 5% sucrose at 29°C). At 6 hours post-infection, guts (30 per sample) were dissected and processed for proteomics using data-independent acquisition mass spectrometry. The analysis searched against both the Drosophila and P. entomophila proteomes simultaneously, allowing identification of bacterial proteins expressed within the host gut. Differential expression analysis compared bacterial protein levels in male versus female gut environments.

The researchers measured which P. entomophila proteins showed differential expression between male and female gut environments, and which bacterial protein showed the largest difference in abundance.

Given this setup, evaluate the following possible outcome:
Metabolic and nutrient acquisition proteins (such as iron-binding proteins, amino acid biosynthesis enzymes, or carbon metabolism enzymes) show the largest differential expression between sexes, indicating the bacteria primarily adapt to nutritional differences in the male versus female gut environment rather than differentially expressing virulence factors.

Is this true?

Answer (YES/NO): NO